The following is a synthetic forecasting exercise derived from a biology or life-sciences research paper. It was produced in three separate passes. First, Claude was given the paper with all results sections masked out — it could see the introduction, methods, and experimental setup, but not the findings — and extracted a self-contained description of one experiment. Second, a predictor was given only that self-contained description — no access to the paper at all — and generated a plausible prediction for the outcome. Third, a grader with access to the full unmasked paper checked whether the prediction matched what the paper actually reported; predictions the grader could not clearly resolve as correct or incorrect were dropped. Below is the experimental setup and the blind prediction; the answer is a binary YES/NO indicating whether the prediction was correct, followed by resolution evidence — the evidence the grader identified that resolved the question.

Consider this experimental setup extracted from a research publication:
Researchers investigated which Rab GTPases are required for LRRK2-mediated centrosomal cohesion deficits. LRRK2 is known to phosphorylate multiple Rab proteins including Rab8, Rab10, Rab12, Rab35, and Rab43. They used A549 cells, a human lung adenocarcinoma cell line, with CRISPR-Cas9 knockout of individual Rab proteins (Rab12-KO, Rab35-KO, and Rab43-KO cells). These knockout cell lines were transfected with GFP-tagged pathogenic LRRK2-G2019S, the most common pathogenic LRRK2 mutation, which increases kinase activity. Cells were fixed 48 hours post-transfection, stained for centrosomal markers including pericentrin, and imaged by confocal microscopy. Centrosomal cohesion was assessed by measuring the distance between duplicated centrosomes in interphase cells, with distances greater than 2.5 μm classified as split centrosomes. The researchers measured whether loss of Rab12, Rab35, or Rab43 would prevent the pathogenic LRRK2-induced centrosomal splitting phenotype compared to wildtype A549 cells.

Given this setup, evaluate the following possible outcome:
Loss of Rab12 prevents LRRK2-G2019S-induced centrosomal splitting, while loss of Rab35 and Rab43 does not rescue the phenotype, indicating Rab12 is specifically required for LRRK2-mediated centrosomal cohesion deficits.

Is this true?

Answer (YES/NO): NO